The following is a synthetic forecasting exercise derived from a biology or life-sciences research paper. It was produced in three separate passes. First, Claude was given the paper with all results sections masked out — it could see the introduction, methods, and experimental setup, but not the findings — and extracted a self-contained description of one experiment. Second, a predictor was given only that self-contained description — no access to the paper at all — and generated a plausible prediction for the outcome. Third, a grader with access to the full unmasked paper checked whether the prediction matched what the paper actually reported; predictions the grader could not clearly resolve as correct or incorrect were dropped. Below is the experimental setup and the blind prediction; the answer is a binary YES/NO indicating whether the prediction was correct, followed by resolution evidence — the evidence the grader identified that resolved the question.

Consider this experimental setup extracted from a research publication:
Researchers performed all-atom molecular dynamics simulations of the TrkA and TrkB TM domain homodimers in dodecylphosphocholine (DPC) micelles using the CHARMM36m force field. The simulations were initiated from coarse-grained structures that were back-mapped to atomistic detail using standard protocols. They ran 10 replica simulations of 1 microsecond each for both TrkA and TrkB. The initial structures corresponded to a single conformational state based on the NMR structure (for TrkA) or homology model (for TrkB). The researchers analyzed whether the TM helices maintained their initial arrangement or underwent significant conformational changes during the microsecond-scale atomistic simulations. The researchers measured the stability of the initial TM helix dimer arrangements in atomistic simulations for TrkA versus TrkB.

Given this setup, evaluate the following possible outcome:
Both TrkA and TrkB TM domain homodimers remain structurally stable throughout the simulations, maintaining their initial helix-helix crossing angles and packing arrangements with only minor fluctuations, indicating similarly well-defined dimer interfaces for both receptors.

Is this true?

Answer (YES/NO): NO